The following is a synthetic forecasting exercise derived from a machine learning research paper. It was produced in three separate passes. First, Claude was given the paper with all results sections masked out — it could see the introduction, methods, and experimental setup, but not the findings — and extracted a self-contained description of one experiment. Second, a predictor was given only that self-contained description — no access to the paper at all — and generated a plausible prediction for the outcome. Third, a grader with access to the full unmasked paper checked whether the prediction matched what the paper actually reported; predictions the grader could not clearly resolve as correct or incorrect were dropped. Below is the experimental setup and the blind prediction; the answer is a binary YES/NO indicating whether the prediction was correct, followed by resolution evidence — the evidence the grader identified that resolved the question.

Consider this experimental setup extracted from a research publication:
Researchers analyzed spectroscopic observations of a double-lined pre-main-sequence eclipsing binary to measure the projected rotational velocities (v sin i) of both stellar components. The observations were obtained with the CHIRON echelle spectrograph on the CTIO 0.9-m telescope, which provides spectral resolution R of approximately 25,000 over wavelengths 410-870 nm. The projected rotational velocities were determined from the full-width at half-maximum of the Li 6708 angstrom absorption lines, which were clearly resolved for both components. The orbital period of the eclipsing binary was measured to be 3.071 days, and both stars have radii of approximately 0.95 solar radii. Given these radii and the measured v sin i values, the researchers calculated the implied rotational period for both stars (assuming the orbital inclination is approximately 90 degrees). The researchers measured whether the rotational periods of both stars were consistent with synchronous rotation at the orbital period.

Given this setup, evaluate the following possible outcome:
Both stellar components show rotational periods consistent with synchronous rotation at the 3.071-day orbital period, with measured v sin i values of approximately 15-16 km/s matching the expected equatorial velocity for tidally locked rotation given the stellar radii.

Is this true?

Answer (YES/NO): NO